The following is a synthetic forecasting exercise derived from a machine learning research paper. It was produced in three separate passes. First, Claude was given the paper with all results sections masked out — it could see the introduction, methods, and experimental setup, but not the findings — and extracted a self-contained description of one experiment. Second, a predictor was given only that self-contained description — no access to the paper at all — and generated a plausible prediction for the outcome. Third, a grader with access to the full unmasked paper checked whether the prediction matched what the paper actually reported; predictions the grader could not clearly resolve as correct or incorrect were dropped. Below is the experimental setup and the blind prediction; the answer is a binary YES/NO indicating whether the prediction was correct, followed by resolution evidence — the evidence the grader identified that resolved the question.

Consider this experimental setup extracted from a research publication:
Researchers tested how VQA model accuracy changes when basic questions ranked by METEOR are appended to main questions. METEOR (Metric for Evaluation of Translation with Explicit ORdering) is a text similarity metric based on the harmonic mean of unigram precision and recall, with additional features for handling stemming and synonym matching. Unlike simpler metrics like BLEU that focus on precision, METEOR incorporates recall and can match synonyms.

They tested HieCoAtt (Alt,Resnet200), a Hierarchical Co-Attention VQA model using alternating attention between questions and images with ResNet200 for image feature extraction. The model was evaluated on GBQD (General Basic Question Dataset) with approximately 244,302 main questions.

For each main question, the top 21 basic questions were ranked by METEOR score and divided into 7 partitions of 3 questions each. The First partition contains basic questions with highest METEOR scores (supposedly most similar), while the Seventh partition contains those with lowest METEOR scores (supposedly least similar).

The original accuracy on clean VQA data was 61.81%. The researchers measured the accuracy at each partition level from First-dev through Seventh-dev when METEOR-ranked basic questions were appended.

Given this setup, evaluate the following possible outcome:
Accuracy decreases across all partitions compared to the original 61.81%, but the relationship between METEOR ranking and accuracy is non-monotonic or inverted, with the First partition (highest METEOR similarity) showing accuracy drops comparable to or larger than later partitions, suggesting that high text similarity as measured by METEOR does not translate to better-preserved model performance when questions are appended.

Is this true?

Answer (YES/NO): YES